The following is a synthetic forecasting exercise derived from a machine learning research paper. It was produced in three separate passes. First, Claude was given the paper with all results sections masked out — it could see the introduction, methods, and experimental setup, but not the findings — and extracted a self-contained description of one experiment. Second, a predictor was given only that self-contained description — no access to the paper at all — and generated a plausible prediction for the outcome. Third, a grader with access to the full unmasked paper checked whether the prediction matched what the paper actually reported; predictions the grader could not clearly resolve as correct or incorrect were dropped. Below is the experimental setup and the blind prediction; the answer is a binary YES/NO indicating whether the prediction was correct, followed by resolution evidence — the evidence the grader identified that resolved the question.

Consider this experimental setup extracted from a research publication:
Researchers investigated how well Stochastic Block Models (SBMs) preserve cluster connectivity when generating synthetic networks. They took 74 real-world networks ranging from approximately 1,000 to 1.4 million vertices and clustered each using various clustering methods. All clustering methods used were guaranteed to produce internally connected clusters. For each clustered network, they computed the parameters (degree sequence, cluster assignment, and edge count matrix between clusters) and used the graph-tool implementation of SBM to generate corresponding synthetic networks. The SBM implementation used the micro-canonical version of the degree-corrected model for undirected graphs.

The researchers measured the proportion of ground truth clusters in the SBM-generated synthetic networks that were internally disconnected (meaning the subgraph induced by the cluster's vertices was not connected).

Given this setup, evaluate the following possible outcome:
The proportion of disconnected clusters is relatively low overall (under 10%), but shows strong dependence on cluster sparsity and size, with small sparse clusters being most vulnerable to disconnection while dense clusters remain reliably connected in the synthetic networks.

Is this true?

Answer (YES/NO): NO